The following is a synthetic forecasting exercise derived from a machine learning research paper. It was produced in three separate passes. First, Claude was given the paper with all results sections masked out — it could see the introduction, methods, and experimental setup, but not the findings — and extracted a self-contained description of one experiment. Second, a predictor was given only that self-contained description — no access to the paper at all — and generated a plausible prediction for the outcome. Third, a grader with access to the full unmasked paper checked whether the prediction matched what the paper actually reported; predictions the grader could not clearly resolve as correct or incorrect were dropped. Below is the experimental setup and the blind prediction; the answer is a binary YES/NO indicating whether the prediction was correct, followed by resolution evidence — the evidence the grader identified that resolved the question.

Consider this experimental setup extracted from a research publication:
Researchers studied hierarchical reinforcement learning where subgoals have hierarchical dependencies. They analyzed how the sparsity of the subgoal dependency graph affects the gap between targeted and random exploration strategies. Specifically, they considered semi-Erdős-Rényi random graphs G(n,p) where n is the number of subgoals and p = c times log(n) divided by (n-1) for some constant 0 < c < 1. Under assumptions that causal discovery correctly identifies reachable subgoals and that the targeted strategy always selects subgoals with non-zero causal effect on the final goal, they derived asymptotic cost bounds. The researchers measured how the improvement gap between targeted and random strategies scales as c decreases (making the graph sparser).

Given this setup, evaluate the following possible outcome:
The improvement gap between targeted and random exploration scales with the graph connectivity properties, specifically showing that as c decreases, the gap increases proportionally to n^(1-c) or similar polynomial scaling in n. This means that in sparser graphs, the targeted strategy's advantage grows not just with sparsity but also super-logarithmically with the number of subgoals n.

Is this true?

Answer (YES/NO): NO